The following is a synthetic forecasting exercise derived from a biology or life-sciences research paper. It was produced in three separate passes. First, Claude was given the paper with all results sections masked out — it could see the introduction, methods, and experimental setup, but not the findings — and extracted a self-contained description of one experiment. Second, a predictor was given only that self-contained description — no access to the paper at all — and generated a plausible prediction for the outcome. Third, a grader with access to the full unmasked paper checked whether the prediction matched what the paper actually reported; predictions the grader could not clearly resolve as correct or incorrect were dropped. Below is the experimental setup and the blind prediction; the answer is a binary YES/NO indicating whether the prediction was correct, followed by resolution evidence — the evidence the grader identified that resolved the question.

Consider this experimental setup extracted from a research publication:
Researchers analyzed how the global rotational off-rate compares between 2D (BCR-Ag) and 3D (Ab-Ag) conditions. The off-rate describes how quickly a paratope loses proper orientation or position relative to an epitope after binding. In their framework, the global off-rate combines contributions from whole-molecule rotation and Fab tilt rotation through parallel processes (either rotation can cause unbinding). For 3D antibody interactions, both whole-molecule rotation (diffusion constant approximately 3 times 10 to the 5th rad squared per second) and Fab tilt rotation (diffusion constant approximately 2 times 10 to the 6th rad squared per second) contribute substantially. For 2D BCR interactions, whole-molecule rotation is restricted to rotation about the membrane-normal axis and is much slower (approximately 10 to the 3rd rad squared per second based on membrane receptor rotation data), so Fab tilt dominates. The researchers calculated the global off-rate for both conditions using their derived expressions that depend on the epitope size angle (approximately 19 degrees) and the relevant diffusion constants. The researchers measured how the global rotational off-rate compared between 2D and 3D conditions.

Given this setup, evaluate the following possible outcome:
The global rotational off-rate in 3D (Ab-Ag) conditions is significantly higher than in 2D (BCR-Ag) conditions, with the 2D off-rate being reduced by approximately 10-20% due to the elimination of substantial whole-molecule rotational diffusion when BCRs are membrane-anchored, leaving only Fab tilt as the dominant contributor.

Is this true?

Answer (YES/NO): NO